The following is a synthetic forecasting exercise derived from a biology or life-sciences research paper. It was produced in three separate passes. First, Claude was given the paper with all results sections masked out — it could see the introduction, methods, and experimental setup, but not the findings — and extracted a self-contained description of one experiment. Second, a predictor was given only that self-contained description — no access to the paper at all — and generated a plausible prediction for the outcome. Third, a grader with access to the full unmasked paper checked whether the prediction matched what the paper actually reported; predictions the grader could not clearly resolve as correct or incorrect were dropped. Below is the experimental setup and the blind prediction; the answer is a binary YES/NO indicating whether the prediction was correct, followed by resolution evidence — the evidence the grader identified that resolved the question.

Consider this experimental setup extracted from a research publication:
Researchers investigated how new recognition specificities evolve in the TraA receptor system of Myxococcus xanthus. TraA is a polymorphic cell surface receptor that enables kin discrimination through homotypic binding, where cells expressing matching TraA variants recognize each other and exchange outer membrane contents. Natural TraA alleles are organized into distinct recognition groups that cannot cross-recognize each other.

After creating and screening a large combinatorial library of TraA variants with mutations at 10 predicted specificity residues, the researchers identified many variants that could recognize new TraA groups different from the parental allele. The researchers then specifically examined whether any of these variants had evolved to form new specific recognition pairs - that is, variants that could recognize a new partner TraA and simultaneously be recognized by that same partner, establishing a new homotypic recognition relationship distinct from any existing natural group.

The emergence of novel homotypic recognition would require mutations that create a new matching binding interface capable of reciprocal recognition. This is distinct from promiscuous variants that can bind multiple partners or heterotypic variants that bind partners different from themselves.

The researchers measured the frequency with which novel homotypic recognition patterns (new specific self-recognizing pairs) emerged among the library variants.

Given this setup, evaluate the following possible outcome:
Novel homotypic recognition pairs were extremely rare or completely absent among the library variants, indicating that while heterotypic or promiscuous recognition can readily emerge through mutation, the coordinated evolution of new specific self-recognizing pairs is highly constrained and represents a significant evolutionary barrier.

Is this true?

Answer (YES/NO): YES